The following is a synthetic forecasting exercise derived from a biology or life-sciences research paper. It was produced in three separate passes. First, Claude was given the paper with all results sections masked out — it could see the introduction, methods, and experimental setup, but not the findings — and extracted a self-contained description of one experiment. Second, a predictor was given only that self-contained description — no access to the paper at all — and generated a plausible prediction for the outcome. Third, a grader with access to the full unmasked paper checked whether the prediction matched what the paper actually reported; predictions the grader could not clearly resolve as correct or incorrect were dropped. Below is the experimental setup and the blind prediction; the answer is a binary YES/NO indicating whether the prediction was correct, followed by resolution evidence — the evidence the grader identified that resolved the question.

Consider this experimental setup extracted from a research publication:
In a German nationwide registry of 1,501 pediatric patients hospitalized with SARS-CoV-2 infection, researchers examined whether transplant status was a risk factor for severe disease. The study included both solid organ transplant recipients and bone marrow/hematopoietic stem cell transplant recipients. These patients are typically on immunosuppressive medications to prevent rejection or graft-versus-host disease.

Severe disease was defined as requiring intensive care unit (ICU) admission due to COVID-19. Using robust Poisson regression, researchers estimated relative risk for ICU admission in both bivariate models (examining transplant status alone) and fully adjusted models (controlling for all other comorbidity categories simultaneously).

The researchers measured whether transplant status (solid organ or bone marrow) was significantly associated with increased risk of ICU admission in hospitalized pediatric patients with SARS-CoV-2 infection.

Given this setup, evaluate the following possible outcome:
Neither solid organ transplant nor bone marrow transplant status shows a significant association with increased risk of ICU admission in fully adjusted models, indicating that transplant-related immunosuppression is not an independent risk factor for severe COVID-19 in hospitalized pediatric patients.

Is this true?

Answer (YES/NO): NO